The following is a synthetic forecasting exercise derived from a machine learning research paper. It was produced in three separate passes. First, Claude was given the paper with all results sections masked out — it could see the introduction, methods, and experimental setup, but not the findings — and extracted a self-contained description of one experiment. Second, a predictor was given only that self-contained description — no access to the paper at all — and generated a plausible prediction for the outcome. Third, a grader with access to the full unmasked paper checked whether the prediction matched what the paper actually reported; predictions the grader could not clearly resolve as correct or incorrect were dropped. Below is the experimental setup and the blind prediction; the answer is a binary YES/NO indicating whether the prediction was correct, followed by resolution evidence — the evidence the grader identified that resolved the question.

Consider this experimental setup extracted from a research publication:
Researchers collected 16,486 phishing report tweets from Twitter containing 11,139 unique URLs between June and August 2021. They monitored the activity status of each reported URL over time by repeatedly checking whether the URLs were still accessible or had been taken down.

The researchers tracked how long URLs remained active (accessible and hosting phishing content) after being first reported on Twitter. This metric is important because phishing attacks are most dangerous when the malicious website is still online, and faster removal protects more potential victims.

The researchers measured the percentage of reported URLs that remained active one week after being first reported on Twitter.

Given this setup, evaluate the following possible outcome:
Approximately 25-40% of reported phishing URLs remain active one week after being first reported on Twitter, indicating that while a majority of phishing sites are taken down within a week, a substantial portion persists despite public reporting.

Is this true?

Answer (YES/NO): YES